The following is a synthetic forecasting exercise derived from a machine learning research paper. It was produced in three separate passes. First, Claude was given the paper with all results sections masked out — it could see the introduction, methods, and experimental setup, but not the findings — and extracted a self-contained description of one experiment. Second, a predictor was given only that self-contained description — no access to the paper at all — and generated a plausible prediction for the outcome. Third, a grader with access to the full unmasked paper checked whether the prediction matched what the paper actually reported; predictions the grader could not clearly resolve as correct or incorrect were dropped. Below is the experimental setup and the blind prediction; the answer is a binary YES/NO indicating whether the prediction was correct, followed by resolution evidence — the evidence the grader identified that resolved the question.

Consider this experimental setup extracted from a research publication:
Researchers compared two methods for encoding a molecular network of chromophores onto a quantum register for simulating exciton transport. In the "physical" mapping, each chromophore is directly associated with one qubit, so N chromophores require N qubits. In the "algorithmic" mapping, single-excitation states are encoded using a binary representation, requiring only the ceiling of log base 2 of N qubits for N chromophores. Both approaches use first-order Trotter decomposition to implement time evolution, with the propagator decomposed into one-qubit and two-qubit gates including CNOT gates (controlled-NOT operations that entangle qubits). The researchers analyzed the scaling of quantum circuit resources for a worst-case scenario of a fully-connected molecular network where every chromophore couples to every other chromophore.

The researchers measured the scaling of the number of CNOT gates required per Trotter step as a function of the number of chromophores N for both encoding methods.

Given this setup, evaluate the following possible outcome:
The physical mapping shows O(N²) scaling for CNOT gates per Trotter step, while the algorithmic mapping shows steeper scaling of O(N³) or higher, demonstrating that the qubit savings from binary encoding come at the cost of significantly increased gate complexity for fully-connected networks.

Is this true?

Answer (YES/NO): NO